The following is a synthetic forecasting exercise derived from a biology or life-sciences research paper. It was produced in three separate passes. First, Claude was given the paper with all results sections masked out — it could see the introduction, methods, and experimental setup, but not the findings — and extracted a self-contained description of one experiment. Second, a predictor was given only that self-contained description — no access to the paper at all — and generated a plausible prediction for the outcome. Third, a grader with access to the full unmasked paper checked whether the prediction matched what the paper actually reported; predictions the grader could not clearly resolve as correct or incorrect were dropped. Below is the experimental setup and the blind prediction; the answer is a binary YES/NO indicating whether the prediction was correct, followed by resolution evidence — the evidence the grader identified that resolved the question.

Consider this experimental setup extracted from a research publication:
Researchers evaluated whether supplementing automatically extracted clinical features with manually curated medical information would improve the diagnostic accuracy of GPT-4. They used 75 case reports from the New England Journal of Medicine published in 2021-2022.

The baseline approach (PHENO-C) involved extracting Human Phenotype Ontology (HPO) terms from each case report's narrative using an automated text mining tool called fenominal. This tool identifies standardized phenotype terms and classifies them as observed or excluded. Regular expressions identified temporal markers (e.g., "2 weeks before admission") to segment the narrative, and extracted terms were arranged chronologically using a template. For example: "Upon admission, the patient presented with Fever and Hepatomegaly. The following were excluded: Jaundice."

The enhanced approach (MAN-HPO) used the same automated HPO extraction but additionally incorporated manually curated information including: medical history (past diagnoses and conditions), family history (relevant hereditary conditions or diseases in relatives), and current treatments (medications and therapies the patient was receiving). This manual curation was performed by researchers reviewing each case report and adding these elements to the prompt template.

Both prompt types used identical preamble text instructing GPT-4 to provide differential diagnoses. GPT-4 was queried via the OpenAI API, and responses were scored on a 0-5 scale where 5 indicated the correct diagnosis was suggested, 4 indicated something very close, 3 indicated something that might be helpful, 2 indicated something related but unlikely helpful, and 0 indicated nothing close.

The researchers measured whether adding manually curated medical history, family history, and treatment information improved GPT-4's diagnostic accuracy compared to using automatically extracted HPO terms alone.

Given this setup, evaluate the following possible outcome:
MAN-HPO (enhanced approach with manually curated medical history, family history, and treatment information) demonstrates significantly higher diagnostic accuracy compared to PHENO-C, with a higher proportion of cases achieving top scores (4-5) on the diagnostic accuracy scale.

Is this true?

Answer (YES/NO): NO